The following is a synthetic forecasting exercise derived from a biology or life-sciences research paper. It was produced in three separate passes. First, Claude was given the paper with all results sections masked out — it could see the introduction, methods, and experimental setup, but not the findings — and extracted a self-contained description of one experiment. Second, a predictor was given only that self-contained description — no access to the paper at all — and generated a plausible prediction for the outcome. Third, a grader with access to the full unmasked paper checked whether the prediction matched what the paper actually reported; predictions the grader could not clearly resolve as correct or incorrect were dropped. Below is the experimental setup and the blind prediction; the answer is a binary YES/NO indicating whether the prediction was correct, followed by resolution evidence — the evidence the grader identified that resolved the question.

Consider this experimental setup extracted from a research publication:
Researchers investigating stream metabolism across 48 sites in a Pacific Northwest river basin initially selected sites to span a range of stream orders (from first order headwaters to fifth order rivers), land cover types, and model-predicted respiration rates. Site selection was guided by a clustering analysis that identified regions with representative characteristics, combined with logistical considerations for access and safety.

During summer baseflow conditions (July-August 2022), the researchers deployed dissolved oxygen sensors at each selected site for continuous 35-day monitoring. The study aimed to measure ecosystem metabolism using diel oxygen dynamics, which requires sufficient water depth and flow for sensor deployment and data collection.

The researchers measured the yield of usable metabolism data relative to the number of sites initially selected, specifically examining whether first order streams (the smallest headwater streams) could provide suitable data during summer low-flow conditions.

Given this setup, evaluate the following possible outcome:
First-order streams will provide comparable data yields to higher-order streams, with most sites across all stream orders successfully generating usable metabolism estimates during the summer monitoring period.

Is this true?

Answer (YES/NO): NO